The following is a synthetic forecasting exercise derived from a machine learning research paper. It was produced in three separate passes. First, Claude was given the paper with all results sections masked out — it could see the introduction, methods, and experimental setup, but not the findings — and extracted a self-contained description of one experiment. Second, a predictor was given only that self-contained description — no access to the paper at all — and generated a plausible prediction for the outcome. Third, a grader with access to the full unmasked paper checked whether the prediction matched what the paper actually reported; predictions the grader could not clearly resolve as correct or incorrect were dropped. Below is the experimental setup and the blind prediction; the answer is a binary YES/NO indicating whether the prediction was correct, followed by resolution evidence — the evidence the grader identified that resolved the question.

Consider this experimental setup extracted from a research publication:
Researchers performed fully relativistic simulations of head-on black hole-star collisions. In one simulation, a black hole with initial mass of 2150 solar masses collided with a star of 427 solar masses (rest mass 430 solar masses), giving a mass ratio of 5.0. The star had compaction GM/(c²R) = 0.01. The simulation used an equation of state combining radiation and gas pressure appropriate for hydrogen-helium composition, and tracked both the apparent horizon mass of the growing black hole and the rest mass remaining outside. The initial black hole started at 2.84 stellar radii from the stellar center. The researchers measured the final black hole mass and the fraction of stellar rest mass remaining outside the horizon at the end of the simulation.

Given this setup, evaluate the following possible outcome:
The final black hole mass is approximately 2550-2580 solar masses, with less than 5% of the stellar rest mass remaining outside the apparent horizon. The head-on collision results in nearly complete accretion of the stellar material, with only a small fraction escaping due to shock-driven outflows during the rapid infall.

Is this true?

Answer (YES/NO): YES